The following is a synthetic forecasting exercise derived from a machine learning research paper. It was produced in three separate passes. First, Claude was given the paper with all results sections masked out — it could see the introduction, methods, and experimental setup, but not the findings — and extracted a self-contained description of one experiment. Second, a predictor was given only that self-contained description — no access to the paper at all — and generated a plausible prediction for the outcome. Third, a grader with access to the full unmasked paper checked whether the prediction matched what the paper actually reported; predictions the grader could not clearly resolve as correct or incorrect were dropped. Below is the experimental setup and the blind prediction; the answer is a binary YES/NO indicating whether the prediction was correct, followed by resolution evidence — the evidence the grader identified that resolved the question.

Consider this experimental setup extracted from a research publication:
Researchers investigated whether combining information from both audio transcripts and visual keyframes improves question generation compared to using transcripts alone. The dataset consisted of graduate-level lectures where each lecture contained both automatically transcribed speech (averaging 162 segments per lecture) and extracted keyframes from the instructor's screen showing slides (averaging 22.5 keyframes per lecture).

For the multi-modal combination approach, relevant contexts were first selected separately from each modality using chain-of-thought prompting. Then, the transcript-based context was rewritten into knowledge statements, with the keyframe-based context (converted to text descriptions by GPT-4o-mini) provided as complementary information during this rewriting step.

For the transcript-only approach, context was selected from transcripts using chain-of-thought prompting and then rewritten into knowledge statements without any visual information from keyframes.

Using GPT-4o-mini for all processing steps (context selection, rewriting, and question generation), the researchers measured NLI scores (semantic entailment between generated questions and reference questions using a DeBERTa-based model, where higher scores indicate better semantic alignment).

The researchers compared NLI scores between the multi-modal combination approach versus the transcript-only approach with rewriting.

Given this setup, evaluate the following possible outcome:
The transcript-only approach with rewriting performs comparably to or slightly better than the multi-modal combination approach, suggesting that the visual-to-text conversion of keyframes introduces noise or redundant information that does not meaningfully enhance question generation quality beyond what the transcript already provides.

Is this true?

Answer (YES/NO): NO